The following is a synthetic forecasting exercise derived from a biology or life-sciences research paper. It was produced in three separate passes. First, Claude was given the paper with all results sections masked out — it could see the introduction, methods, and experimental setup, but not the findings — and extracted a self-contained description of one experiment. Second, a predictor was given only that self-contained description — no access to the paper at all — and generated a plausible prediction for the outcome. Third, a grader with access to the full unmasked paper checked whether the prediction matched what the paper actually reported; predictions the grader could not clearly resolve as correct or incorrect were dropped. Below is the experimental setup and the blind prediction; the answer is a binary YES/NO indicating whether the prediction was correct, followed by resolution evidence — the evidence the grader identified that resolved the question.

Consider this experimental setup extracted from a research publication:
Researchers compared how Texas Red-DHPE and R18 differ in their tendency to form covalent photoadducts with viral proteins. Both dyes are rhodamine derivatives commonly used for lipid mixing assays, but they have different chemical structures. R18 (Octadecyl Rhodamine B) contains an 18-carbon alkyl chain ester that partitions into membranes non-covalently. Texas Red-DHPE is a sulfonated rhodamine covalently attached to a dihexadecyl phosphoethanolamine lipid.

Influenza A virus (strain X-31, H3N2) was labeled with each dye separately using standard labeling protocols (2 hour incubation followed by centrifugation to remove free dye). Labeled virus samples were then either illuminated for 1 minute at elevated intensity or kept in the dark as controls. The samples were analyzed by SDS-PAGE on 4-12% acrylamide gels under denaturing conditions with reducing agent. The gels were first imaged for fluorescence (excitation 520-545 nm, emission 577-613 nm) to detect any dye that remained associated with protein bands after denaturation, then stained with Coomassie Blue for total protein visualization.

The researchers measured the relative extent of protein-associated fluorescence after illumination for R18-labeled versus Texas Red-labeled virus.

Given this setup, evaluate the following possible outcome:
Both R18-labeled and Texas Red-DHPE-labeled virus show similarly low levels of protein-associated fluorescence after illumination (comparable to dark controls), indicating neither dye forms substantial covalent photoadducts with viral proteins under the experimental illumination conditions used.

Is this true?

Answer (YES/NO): NO